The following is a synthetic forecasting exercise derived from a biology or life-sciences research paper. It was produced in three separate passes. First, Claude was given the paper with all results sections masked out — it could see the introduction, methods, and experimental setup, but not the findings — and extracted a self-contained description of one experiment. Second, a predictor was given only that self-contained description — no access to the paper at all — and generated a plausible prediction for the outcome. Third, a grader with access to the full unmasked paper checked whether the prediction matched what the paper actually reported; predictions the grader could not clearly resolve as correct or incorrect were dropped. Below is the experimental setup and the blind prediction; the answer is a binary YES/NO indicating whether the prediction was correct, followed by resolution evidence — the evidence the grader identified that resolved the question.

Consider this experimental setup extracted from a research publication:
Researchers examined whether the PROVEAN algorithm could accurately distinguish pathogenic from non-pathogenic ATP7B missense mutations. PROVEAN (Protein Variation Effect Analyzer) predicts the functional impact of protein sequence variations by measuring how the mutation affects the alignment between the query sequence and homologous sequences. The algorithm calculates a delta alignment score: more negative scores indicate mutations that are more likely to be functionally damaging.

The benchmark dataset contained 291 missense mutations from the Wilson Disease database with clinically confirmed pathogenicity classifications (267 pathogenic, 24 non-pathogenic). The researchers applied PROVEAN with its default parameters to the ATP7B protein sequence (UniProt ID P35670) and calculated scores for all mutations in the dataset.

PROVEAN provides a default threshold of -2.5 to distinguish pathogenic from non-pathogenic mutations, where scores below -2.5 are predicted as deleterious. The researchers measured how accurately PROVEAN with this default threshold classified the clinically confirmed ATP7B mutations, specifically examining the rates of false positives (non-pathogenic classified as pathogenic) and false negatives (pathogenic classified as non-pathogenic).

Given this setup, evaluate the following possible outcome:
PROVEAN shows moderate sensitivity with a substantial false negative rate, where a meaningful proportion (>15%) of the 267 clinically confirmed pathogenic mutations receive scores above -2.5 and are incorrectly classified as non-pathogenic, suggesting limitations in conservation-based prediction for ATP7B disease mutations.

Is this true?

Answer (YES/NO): NO